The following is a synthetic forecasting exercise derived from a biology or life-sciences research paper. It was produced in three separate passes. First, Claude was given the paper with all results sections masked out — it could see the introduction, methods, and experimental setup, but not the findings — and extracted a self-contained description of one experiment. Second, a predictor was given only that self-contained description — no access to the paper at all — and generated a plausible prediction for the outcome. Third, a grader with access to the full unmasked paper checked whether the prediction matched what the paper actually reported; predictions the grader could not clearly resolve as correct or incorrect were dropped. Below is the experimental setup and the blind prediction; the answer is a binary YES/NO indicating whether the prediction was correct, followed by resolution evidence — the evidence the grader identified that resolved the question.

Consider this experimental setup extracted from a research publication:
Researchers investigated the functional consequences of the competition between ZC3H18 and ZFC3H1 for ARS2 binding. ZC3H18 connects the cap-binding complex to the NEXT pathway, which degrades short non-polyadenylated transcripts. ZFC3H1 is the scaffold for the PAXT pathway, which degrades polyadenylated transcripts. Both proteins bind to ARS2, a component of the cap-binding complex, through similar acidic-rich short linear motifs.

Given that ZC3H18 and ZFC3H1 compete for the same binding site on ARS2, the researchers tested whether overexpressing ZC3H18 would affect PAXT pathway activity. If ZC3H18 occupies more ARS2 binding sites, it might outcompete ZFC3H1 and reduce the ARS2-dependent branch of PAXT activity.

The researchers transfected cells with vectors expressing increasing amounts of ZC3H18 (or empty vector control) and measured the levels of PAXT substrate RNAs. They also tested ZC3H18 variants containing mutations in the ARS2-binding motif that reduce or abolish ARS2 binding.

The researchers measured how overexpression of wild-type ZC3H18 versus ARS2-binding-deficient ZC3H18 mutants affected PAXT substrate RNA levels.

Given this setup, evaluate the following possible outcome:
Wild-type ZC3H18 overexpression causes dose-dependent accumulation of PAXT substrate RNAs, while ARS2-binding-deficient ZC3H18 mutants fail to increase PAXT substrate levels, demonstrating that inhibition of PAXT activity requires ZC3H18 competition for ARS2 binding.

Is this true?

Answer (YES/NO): NO